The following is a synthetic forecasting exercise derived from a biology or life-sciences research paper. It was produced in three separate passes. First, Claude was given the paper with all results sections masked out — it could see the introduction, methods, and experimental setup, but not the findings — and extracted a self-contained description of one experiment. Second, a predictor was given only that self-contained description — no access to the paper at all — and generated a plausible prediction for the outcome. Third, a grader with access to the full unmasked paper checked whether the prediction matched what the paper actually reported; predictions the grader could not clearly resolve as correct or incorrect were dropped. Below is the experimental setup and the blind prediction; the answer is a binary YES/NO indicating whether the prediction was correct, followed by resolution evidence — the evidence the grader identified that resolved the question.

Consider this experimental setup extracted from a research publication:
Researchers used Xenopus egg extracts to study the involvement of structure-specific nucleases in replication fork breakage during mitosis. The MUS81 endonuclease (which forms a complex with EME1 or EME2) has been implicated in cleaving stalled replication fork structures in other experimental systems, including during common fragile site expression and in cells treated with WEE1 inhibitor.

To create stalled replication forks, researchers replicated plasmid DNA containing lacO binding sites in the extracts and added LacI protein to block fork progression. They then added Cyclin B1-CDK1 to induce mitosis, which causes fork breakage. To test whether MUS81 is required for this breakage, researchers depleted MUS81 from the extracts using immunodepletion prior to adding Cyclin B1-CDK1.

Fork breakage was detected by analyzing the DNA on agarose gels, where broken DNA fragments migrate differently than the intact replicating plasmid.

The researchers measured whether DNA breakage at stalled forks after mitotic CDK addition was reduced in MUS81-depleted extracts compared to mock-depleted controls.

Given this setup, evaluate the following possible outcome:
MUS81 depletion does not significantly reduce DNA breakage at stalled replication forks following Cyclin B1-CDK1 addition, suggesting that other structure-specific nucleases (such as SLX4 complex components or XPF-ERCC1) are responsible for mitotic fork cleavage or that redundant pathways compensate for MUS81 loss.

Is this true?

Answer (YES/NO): YES